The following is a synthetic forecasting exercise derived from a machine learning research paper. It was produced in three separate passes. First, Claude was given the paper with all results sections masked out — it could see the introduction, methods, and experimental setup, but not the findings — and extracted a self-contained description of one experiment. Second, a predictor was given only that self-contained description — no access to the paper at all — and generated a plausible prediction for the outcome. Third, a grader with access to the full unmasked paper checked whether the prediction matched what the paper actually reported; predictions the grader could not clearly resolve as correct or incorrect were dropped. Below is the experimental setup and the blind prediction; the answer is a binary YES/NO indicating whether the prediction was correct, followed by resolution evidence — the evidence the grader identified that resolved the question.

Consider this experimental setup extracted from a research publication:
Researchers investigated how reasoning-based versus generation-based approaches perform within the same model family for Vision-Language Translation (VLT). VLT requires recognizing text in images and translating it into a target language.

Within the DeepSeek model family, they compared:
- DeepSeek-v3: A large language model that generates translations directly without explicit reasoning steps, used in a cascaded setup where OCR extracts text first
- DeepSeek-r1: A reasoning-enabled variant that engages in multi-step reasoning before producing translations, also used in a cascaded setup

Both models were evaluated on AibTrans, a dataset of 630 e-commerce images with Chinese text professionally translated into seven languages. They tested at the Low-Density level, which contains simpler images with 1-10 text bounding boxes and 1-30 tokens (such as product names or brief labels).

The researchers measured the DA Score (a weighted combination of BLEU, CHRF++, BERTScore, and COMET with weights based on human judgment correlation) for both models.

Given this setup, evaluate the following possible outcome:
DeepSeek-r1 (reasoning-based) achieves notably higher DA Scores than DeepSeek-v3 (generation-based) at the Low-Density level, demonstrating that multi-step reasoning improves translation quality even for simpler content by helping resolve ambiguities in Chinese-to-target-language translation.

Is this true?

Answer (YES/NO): NO